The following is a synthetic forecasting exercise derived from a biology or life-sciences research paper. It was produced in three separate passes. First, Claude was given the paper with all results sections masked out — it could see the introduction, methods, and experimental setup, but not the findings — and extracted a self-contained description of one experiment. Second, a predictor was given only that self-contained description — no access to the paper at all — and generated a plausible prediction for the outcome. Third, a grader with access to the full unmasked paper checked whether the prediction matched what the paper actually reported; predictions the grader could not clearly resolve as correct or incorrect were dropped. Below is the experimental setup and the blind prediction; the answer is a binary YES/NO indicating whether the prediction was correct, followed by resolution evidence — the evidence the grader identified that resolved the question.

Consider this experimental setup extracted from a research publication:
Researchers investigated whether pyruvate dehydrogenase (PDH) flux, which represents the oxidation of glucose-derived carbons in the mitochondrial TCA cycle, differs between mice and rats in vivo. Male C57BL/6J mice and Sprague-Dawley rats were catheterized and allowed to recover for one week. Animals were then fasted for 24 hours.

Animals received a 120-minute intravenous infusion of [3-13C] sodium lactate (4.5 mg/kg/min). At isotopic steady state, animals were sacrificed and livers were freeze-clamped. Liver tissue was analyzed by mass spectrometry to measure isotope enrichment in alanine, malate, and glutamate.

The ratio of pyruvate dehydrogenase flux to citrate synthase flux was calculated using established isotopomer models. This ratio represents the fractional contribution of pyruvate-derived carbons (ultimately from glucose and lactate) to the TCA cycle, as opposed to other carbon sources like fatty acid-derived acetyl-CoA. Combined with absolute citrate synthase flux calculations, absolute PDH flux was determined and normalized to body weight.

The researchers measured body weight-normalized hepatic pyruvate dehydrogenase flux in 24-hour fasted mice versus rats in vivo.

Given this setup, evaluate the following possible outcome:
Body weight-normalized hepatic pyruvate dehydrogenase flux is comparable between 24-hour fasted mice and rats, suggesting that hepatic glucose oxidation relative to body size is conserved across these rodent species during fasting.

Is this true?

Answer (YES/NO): NO